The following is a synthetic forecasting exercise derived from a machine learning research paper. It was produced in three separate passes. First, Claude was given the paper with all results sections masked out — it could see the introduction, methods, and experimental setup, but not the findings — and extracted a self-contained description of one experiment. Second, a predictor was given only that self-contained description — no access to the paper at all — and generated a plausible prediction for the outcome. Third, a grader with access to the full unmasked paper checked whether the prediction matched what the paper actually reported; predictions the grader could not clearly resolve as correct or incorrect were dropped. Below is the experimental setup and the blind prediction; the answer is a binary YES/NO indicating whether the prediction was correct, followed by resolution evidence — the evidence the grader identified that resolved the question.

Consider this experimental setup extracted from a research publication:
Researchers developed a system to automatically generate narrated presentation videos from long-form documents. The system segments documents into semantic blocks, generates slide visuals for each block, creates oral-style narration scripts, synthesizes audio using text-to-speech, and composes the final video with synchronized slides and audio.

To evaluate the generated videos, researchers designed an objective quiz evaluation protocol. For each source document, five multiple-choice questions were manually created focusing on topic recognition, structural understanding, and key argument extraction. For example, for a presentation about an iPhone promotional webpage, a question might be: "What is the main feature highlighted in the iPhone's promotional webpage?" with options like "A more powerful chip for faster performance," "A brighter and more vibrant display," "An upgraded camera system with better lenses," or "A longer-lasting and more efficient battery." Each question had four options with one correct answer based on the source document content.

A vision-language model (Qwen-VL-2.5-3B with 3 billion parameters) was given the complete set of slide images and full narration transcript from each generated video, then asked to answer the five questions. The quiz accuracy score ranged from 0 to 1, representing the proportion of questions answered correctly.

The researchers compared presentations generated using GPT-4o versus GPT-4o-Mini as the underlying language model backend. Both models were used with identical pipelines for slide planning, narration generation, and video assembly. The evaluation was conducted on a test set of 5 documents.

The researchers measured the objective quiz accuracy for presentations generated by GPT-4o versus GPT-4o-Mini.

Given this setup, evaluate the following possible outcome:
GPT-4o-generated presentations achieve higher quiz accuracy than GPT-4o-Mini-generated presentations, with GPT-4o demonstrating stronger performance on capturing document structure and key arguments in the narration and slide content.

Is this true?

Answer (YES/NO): NO